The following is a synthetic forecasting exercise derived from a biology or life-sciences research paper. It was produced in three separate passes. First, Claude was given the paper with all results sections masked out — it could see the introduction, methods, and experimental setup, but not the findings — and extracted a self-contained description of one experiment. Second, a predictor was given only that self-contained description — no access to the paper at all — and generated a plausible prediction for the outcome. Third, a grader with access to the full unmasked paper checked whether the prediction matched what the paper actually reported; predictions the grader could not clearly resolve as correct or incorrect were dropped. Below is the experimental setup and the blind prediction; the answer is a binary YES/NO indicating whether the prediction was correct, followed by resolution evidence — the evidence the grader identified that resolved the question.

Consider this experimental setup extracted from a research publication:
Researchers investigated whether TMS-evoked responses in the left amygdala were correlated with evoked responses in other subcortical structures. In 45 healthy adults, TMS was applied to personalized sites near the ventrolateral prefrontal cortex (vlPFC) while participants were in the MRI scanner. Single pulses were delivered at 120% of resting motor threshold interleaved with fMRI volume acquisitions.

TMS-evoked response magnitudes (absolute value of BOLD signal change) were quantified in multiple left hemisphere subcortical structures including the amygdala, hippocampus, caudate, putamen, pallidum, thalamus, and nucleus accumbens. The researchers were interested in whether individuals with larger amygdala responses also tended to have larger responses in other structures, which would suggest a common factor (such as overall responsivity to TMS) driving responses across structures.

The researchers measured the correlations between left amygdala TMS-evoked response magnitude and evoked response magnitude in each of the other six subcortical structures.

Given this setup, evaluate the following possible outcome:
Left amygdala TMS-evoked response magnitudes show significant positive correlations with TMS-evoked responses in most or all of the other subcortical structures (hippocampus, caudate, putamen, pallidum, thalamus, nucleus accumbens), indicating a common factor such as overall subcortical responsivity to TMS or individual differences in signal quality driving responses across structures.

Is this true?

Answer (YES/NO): NO